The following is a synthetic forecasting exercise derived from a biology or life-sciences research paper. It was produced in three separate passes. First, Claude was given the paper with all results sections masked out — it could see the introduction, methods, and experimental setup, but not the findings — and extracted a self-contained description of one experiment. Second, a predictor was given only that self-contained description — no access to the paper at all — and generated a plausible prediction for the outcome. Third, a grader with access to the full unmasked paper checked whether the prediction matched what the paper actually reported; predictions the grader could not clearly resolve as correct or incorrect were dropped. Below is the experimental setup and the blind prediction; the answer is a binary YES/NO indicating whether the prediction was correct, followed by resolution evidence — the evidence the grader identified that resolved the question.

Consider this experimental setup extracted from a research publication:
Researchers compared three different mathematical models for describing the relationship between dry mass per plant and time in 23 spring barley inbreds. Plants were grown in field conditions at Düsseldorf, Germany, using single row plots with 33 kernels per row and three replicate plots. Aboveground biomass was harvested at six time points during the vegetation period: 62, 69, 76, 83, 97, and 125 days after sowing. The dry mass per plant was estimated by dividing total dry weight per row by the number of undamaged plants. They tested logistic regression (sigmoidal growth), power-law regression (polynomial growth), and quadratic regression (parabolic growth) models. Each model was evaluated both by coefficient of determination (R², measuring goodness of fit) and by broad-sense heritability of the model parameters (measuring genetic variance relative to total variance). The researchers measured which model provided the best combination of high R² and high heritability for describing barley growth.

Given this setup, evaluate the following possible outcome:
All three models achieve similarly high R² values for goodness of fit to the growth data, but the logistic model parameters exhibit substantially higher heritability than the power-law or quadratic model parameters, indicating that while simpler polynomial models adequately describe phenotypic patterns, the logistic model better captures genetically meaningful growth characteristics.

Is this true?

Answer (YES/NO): NO